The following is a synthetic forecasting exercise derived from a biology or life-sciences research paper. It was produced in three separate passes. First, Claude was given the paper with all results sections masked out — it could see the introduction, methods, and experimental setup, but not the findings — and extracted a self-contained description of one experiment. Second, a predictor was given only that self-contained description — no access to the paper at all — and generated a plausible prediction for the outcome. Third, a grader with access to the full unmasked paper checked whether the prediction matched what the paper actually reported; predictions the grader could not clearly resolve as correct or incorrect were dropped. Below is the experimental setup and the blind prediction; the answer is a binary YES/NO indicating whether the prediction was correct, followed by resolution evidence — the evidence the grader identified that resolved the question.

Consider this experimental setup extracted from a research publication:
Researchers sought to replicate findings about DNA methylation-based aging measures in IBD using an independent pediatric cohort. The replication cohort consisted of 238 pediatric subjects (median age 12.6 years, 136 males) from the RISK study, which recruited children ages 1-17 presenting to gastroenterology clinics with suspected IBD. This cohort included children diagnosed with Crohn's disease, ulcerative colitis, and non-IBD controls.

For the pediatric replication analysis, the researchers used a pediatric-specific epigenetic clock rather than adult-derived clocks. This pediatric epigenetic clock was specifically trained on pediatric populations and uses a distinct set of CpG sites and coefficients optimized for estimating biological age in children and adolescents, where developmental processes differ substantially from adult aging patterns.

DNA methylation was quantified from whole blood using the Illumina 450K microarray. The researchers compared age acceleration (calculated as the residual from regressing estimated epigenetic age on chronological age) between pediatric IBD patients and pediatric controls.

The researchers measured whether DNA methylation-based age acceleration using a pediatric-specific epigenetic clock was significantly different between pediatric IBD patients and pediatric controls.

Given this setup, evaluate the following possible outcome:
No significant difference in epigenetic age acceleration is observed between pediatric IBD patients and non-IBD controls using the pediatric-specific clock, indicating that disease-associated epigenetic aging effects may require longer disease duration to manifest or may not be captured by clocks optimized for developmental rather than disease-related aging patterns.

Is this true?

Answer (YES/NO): NO